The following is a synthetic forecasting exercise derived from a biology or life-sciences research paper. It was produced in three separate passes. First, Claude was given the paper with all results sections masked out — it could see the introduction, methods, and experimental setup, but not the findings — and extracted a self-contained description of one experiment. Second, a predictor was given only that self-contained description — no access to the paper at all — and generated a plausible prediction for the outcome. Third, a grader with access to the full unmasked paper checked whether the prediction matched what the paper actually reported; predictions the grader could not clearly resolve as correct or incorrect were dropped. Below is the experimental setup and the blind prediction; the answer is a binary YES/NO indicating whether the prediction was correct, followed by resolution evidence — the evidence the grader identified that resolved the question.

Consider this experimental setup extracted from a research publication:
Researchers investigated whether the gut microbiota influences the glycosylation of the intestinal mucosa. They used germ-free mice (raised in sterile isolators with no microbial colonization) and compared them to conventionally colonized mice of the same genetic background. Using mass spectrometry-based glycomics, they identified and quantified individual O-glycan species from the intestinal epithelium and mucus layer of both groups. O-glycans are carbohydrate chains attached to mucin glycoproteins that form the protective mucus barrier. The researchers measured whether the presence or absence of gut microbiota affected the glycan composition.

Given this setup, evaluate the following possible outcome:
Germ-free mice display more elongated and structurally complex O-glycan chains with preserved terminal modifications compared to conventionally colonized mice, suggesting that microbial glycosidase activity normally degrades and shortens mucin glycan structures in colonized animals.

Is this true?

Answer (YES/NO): NO